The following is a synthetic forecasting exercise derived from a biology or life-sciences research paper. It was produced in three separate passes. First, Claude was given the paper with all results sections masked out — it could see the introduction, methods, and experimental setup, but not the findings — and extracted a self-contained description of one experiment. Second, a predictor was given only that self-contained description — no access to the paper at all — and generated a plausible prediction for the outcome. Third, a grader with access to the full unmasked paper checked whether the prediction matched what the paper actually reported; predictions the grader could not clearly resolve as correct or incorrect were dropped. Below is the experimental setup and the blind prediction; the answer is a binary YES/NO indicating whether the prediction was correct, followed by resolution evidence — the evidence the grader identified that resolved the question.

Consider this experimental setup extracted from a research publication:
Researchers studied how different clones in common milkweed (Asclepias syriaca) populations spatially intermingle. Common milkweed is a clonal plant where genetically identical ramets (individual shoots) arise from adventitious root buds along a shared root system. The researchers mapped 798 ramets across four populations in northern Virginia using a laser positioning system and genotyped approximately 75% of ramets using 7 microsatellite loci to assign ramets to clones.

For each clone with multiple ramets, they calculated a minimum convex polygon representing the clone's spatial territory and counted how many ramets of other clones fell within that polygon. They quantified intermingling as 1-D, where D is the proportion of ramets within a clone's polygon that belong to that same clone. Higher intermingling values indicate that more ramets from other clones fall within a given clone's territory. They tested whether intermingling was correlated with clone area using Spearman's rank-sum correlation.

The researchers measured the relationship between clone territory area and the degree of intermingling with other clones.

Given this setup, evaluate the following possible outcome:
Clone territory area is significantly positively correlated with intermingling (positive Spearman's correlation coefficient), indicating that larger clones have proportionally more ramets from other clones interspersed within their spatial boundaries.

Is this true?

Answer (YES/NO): YES